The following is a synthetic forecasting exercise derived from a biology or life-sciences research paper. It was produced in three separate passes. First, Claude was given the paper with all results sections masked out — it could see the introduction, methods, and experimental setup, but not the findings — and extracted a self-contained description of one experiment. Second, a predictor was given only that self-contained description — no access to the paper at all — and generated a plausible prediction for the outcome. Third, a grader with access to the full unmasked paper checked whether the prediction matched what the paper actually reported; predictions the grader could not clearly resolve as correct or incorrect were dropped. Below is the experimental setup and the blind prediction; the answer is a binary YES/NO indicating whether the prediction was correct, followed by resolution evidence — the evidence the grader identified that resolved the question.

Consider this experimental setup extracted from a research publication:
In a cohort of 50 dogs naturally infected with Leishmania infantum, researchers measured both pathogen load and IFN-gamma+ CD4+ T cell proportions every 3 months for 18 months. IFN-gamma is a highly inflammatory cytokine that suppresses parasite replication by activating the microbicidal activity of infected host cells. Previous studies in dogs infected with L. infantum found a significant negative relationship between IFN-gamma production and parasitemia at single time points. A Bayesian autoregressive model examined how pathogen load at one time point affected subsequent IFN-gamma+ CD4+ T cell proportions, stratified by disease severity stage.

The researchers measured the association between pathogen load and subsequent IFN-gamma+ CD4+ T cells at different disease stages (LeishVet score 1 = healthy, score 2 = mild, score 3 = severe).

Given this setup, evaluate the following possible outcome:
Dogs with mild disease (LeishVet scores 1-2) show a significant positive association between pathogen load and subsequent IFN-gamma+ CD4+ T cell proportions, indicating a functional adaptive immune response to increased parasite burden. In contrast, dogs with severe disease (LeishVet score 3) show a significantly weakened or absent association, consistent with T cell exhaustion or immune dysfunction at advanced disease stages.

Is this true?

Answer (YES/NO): NO